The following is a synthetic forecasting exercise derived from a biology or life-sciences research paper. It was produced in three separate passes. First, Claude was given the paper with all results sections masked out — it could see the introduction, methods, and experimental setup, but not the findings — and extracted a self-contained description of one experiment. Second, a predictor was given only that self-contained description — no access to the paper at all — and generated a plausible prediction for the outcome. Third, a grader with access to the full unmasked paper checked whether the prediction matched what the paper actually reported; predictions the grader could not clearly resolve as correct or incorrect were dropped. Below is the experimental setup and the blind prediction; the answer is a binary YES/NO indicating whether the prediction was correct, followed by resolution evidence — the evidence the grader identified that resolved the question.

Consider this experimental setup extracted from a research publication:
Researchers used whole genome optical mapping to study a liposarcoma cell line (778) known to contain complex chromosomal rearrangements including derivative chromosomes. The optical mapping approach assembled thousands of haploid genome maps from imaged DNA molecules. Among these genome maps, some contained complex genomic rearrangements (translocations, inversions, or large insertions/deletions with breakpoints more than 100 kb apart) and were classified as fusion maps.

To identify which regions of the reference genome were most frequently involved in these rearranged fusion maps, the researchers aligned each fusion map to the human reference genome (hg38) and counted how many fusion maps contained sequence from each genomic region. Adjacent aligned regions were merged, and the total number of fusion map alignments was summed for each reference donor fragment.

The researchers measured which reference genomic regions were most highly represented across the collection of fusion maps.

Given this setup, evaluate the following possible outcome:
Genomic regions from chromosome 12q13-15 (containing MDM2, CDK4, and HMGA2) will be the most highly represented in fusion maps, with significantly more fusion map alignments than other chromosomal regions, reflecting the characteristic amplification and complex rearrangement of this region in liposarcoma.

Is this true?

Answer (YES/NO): NO